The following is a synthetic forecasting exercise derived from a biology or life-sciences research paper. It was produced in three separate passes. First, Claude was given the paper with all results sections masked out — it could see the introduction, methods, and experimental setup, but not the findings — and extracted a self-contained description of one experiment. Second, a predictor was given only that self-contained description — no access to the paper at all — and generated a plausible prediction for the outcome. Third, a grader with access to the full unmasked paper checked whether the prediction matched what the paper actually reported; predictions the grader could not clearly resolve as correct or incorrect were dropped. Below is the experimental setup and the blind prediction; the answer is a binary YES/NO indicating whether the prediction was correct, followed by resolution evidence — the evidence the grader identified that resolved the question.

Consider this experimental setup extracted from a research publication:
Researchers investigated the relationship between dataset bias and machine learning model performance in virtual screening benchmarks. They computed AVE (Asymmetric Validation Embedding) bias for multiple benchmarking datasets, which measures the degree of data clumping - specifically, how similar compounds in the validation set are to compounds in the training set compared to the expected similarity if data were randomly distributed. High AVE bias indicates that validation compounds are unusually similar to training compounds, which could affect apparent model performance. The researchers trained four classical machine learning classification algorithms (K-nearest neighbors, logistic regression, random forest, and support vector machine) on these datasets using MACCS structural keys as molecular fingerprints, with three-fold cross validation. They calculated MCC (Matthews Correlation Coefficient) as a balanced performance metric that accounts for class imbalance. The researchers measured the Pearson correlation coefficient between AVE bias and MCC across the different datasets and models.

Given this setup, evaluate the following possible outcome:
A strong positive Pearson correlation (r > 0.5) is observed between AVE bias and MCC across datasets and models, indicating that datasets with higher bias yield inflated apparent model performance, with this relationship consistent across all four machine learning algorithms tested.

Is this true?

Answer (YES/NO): NO